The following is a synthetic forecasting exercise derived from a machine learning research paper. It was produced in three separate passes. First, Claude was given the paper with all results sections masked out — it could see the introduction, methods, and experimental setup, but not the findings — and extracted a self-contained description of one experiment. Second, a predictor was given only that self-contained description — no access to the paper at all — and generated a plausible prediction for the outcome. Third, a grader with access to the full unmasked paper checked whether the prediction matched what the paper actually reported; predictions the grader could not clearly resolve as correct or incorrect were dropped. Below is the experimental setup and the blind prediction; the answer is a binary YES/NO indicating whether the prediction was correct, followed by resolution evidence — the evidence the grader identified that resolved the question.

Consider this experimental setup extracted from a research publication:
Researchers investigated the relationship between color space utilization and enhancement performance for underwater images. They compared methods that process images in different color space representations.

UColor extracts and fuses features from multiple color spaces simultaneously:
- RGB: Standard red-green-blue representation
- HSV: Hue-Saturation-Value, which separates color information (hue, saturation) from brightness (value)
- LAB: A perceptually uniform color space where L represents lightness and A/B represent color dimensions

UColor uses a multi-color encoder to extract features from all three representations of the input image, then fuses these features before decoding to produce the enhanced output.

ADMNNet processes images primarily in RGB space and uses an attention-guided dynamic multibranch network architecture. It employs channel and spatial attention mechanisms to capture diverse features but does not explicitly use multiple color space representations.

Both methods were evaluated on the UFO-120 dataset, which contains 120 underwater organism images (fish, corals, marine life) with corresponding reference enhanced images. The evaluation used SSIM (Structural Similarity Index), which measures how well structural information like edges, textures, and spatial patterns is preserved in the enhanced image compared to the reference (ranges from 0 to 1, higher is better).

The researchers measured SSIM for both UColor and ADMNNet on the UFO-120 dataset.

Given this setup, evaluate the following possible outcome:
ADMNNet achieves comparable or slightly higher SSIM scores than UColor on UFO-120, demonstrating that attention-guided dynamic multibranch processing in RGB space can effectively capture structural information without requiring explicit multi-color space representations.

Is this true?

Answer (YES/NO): NO